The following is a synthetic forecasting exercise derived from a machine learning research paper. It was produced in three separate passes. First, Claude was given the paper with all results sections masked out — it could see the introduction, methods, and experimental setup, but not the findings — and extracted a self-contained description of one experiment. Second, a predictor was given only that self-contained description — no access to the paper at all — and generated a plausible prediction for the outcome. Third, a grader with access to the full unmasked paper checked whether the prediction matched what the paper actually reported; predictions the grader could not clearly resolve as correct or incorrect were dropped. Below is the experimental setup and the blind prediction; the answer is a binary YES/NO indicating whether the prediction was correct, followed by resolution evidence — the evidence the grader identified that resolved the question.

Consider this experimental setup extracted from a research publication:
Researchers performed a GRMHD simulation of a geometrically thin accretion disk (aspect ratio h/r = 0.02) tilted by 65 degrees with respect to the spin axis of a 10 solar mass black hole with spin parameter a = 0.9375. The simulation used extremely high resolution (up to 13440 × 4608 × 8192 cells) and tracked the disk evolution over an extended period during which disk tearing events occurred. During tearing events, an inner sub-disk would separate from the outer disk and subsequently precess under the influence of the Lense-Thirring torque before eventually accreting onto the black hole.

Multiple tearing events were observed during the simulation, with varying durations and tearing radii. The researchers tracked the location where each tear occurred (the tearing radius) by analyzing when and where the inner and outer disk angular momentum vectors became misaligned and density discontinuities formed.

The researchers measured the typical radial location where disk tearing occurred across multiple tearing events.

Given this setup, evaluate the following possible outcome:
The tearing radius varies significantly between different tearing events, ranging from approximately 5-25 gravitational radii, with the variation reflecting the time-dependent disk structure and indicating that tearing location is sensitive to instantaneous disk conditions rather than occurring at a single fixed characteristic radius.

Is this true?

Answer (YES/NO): NO